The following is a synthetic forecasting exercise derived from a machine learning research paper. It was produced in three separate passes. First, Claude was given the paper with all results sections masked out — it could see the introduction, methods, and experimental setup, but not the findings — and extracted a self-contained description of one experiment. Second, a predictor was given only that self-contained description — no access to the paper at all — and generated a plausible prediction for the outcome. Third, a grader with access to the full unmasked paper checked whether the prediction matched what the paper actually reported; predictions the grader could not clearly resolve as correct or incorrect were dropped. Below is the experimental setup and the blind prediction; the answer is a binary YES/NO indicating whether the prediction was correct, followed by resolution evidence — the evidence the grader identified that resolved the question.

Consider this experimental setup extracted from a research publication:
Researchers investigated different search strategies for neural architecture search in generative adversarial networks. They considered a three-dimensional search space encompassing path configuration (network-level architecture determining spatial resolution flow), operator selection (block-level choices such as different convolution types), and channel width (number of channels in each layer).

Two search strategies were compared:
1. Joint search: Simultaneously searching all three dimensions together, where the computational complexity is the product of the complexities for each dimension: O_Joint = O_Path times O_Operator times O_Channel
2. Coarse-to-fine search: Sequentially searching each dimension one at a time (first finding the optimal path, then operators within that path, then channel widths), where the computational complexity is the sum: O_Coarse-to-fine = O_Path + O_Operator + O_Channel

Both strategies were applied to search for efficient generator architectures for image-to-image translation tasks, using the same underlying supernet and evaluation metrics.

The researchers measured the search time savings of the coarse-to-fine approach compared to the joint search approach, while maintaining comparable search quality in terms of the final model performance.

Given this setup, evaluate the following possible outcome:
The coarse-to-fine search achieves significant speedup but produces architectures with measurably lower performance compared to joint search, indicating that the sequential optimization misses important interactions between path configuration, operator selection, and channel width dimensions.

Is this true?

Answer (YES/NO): NO